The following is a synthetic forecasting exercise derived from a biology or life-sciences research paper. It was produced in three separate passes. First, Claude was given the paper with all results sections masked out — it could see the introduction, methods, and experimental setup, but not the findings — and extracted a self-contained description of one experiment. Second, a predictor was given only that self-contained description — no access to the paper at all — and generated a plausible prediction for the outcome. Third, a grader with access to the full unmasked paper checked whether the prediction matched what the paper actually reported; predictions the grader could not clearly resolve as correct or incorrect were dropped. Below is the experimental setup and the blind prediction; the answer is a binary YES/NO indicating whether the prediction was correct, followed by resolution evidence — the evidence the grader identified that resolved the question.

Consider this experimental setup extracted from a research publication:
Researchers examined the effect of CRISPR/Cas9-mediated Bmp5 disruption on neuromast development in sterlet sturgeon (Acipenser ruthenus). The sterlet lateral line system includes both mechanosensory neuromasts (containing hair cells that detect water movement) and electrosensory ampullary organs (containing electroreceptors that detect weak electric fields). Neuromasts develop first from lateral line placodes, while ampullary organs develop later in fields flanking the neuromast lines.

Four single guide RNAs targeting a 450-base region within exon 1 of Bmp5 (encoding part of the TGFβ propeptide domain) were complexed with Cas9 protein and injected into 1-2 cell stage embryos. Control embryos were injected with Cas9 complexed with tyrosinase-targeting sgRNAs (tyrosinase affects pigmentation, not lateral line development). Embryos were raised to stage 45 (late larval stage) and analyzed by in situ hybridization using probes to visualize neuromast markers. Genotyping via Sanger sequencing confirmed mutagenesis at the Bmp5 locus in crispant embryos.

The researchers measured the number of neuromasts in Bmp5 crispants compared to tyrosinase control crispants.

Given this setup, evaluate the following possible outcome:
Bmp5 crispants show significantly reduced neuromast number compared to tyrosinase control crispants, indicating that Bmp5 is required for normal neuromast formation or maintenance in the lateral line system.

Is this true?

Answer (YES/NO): NO